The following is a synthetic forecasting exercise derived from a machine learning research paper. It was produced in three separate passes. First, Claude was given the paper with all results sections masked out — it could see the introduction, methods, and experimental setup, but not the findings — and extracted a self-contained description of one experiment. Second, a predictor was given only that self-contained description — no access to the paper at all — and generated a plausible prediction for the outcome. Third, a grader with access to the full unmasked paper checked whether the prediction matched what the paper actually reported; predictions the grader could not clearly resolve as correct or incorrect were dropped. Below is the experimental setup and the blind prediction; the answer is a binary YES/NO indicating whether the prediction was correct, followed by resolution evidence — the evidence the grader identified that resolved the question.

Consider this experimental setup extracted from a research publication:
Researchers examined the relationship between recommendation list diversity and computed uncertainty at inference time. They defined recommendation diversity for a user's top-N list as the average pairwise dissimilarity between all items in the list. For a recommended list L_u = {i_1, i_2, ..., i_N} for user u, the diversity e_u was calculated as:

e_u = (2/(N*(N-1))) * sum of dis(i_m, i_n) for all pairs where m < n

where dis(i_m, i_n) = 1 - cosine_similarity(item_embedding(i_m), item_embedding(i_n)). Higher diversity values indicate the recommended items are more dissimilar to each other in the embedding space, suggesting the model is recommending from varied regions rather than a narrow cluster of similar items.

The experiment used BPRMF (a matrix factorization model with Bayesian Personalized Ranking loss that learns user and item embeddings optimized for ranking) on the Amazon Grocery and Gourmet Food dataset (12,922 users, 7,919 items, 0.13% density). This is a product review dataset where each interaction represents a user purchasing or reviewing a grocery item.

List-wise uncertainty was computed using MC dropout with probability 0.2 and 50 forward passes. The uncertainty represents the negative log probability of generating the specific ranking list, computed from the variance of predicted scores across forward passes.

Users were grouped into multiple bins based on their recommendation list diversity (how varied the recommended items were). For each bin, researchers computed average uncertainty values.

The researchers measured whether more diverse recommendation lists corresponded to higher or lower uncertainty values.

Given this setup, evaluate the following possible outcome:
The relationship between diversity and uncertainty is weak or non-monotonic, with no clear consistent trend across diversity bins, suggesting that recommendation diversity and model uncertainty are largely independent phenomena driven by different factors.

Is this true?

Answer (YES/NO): NO